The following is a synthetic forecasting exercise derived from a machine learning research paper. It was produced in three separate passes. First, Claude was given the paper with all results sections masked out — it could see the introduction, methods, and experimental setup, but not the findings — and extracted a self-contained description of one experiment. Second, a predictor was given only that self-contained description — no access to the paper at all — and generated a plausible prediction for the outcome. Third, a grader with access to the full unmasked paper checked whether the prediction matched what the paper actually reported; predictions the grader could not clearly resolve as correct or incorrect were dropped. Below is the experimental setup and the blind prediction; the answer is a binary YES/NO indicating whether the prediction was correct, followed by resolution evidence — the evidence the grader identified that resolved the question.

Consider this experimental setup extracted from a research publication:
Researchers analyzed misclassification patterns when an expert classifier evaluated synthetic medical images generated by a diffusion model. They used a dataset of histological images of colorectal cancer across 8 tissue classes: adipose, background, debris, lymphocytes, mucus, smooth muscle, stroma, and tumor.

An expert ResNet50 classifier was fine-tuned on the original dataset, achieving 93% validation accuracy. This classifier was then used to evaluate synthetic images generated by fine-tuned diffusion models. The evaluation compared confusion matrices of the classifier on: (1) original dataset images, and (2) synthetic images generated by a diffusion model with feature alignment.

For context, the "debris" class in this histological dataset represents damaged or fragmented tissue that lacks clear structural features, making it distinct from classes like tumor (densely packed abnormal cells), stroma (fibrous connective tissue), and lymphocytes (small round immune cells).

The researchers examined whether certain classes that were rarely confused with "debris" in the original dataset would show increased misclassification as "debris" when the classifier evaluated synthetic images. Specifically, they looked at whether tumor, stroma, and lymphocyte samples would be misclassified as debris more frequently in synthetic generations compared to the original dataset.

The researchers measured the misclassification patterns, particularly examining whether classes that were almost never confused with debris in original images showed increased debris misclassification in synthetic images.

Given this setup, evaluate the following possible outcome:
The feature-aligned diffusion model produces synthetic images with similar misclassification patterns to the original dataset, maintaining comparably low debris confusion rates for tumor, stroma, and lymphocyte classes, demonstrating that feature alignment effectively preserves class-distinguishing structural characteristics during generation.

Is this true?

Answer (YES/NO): NO